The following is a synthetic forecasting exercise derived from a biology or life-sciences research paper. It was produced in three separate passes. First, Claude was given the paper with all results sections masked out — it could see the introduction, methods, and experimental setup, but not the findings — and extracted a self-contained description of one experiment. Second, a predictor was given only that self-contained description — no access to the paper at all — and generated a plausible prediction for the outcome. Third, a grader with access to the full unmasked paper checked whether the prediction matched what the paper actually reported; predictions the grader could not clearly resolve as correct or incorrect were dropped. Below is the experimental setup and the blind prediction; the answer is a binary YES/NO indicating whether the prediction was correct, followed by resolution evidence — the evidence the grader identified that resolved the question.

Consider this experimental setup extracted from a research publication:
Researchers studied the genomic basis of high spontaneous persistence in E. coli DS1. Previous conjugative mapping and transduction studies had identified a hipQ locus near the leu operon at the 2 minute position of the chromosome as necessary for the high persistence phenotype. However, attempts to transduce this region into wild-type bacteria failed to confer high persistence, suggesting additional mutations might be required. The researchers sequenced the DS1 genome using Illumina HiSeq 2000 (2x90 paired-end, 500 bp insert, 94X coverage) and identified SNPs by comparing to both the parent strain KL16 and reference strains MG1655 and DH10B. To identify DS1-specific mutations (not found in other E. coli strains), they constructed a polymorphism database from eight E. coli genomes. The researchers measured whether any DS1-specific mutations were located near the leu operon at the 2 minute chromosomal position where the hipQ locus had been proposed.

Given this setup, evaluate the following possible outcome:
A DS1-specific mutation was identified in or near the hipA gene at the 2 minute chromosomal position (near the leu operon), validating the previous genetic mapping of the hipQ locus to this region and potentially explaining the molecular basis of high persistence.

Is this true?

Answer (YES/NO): NO